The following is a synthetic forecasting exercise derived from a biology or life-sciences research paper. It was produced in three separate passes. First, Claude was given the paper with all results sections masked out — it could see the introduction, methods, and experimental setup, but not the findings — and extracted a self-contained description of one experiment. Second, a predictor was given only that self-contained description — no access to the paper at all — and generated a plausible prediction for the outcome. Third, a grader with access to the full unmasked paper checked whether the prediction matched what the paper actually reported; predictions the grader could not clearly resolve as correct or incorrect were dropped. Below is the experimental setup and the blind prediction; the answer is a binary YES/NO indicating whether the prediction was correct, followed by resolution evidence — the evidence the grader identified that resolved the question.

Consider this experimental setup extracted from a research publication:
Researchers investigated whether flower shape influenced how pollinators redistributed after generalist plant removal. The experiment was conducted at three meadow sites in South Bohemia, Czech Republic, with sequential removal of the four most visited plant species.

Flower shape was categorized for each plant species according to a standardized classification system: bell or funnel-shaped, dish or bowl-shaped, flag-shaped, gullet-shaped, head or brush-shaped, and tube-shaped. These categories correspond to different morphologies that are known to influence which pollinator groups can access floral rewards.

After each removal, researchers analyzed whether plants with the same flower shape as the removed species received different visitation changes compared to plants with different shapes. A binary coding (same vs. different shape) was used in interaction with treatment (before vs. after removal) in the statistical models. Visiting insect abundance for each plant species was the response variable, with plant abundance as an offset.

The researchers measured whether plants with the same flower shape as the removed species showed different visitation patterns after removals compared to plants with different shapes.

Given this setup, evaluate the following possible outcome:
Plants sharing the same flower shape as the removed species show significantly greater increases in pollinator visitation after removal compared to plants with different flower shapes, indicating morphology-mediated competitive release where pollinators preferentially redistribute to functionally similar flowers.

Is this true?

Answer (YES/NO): YES